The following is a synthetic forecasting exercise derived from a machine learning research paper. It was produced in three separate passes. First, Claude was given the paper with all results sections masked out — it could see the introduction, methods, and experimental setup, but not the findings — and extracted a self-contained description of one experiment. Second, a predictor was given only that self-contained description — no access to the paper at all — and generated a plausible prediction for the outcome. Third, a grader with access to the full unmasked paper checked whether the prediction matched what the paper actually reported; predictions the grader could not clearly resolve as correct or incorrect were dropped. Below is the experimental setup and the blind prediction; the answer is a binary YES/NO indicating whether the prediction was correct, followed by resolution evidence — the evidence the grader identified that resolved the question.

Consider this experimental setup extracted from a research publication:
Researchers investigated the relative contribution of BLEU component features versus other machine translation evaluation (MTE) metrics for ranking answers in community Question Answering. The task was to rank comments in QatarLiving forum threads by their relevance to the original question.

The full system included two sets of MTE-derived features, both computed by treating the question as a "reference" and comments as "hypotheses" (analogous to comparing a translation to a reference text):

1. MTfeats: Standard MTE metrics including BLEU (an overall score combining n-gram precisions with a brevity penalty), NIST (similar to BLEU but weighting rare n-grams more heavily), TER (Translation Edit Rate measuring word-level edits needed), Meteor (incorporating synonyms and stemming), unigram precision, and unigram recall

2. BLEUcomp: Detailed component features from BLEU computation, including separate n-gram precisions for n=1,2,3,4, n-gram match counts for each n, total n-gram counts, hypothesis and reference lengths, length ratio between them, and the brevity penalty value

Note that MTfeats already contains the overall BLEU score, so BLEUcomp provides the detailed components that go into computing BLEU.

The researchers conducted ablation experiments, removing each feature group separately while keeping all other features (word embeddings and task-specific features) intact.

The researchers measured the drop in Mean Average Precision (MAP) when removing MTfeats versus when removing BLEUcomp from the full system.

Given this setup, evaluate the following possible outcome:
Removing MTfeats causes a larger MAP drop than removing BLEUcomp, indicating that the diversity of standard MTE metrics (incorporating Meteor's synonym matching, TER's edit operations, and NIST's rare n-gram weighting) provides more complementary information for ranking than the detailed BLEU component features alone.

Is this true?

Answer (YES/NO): YES